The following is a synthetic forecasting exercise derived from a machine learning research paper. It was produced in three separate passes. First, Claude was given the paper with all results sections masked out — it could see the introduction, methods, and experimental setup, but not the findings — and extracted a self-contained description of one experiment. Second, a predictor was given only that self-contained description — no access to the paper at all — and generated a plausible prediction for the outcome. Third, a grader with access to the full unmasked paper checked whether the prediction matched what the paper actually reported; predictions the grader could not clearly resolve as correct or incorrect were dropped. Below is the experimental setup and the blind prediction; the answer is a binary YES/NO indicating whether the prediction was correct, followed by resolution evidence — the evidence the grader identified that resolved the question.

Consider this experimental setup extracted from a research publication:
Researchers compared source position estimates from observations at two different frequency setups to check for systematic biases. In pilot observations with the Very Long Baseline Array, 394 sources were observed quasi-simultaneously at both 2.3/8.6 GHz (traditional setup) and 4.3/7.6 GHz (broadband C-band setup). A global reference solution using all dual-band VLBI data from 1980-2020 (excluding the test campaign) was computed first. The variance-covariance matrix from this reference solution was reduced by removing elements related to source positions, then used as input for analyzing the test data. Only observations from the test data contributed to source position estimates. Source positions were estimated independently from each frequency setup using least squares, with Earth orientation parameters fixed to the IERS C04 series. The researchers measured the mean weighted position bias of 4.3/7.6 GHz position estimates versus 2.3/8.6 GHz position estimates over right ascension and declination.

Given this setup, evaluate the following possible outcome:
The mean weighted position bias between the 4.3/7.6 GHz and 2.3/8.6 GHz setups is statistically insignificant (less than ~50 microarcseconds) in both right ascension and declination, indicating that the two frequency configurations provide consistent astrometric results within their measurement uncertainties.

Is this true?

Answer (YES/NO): YES